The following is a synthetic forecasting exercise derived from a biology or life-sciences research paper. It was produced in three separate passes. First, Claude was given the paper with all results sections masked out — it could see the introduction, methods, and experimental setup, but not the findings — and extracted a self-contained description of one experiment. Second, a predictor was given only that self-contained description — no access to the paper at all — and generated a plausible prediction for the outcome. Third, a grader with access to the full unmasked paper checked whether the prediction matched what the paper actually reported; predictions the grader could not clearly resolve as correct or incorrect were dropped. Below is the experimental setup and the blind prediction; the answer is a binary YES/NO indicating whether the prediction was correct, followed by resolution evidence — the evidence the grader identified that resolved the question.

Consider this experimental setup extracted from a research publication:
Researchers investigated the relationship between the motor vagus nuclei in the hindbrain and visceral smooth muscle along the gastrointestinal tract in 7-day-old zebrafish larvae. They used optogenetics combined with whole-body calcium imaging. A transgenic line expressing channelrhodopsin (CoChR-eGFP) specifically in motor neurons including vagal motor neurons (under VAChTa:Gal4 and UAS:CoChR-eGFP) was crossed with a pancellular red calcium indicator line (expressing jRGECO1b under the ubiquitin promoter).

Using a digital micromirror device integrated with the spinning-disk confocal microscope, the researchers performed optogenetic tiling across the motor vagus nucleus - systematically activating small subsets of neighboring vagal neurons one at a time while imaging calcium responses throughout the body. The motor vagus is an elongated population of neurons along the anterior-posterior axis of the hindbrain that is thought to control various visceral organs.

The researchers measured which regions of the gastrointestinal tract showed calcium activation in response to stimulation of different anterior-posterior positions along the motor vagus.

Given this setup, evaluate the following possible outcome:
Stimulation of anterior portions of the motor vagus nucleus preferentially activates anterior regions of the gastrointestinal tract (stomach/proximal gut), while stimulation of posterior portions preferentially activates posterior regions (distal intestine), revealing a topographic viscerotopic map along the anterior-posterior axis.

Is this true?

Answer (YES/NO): NO